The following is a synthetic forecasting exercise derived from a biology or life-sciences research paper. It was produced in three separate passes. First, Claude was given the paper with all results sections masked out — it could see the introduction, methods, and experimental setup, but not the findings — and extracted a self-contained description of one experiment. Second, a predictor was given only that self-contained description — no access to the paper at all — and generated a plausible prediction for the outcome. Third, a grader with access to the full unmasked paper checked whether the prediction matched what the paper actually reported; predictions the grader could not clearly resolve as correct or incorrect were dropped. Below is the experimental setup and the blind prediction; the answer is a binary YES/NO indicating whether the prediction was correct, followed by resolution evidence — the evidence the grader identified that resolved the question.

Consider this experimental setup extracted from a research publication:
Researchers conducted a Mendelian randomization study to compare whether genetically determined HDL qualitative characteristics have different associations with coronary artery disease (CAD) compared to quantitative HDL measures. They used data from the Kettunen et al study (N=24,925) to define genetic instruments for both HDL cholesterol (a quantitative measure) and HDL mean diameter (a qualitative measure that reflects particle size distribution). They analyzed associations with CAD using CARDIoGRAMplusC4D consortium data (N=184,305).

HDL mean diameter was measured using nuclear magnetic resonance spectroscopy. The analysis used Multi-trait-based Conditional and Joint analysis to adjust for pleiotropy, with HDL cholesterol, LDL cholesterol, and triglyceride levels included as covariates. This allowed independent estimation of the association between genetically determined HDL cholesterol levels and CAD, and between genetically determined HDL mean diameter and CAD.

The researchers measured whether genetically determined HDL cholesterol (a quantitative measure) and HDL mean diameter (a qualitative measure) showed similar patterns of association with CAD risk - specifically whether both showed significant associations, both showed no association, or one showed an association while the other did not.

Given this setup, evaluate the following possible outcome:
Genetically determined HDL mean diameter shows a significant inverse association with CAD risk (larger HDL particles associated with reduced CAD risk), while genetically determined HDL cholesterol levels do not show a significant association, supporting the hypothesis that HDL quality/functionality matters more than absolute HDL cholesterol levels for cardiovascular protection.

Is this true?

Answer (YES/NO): NO